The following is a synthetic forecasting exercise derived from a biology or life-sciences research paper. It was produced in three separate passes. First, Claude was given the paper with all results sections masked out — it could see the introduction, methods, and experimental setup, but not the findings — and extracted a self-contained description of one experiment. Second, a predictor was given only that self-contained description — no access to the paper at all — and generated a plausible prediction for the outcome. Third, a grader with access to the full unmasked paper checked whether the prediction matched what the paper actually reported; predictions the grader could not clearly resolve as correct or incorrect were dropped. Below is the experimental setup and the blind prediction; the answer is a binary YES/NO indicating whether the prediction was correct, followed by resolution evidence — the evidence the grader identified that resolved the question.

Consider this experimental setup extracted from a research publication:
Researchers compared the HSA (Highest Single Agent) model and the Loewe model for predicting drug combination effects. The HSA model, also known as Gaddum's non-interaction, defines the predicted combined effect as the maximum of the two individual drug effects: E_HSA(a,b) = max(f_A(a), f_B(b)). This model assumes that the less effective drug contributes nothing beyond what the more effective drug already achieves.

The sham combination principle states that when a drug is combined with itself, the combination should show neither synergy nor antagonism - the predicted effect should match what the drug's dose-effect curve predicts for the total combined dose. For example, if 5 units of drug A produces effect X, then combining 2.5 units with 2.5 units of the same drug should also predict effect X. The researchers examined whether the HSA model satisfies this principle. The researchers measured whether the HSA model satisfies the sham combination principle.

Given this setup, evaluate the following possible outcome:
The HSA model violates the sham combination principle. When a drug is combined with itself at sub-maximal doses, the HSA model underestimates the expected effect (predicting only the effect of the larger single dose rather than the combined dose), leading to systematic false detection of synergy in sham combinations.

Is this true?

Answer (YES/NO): YES